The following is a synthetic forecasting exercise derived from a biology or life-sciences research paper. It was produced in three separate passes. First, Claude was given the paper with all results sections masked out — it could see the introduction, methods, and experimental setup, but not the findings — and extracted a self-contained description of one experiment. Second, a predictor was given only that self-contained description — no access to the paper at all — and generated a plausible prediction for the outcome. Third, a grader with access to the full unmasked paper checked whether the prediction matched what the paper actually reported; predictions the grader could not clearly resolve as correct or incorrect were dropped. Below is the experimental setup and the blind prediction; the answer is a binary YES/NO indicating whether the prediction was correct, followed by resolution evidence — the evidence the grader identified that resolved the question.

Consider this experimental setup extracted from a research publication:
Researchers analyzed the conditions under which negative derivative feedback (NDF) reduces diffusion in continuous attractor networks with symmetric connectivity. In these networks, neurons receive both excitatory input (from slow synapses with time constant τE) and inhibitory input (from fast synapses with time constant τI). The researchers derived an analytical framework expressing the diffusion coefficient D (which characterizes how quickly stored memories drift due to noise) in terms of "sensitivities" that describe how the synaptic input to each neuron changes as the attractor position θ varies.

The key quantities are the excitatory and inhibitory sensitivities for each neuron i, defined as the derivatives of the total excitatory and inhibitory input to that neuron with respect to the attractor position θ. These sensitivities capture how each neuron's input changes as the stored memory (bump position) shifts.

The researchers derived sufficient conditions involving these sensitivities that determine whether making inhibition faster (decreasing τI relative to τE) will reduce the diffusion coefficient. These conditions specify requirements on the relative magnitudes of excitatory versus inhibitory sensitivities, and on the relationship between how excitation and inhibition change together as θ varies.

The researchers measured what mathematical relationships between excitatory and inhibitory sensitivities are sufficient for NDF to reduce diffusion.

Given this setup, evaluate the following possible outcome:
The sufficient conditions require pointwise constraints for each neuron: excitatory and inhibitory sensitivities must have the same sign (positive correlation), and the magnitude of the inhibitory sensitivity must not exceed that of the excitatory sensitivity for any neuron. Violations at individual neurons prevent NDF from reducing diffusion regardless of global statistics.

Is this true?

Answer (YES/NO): NO